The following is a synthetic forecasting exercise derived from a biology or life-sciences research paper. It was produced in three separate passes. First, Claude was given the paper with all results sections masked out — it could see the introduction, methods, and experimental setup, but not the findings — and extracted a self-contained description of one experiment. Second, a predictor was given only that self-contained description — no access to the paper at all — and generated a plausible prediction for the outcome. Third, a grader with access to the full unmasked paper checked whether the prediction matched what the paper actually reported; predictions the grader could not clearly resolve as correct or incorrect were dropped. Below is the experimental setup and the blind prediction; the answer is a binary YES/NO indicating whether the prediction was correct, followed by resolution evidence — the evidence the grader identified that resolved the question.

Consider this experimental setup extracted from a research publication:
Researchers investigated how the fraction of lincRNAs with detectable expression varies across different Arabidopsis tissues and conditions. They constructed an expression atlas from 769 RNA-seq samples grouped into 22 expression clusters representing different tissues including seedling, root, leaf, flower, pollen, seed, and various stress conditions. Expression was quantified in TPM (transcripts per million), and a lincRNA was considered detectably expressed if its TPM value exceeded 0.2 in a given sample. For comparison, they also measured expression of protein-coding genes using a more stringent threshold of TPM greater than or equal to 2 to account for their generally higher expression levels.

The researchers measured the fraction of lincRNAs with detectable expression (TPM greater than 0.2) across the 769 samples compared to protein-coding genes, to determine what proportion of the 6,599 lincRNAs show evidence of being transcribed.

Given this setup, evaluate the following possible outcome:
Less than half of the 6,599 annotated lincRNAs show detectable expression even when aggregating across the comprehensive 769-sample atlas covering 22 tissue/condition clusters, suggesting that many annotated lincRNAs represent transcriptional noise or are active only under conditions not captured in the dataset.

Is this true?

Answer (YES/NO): NO